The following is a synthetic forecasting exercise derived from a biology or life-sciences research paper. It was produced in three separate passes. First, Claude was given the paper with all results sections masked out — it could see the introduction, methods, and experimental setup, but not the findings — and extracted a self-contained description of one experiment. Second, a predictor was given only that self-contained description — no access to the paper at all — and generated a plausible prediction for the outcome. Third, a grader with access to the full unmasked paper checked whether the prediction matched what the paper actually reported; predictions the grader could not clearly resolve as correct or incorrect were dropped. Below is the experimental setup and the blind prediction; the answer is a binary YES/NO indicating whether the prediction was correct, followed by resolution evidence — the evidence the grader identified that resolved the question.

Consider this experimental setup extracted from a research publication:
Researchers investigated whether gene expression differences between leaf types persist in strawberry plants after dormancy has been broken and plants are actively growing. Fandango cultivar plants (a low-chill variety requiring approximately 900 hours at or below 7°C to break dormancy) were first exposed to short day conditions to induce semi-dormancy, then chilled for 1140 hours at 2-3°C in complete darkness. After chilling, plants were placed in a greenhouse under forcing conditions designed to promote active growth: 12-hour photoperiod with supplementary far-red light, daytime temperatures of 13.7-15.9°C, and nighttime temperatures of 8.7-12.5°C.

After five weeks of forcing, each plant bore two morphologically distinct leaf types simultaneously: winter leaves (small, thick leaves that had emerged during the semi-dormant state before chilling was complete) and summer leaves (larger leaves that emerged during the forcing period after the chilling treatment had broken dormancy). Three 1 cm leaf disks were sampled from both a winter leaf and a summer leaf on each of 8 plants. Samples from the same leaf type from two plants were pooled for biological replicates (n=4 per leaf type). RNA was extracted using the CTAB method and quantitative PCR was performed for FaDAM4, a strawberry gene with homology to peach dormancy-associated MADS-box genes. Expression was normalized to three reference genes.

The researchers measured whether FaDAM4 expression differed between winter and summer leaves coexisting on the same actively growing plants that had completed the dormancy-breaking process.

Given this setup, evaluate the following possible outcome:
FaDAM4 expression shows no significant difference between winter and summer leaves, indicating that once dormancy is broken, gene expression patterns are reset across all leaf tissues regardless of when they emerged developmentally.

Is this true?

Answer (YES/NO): YES